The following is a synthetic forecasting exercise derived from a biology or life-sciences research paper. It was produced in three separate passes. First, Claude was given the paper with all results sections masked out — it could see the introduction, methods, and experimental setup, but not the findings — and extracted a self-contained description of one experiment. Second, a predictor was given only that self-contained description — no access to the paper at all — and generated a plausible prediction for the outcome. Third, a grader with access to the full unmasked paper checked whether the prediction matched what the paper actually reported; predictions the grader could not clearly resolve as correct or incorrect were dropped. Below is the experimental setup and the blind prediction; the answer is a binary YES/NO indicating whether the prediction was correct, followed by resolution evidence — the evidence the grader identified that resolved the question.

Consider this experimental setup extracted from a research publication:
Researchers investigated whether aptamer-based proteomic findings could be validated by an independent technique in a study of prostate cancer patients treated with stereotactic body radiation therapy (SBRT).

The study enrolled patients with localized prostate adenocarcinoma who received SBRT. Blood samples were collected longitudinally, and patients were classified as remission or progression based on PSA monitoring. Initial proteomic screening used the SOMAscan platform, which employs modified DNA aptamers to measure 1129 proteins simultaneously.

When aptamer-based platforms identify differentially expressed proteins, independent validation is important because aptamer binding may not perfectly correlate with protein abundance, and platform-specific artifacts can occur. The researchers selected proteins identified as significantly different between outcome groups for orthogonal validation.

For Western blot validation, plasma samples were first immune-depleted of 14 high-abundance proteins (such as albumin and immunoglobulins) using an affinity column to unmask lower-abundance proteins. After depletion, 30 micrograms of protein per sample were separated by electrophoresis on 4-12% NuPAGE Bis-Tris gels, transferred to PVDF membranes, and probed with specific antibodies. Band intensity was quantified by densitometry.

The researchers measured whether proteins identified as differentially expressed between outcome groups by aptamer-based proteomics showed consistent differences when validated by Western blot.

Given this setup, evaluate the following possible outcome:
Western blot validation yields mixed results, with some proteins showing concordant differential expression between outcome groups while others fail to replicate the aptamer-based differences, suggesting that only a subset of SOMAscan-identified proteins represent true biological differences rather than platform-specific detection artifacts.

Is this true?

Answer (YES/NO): NO